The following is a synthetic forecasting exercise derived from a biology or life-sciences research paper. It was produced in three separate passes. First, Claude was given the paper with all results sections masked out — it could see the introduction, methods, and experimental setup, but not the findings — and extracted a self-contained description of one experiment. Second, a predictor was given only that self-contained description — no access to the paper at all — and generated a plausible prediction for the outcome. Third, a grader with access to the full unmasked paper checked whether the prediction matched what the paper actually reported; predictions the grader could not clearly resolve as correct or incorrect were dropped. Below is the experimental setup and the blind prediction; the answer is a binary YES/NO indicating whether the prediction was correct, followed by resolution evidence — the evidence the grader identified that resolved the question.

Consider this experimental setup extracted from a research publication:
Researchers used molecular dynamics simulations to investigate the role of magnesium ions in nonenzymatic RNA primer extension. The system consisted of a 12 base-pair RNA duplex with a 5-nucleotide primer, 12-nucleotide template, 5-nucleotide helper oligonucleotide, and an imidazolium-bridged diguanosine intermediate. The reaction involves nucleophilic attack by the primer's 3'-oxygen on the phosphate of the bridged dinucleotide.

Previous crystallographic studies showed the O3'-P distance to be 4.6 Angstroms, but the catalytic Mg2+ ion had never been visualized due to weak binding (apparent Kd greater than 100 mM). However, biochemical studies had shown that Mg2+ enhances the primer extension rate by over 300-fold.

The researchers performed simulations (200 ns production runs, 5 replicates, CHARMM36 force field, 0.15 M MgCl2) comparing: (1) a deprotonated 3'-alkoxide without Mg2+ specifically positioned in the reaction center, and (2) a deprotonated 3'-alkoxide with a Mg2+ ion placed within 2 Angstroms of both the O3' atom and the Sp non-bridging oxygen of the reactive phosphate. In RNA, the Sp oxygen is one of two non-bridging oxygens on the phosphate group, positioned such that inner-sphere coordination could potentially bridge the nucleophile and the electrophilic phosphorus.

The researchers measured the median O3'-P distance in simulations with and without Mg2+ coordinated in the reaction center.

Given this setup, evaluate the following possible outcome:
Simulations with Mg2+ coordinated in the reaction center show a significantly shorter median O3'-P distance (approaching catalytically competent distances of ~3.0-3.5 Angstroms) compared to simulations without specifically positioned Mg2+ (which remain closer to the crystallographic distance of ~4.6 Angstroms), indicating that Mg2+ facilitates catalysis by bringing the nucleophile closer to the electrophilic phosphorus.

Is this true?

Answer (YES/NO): YES